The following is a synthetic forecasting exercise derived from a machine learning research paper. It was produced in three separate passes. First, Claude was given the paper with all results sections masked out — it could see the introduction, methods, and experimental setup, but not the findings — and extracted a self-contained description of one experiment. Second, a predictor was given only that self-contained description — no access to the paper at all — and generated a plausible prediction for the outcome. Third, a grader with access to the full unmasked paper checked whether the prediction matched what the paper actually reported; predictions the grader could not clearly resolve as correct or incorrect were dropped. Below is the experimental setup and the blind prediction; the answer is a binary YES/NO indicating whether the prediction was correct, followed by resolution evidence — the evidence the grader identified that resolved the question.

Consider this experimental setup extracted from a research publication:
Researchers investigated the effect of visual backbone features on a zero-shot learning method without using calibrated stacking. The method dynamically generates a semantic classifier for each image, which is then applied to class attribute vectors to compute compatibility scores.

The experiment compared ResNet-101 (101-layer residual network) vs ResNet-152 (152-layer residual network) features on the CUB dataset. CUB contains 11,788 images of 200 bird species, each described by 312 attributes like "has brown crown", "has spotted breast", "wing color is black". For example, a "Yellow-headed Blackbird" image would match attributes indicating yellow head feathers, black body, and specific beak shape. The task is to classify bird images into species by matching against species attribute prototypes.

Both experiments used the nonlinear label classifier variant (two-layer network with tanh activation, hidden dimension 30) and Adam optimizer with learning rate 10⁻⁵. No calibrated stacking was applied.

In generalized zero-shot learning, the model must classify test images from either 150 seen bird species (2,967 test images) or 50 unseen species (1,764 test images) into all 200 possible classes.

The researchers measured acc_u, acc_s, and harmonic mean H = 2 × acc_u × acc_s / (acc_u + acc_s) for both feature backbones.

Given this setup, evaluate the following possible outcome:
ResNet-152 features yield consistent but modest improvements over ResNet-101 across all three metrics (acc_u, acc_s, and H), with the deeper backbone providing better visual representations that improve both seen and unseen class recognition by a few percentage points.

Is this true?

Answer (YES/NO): YES